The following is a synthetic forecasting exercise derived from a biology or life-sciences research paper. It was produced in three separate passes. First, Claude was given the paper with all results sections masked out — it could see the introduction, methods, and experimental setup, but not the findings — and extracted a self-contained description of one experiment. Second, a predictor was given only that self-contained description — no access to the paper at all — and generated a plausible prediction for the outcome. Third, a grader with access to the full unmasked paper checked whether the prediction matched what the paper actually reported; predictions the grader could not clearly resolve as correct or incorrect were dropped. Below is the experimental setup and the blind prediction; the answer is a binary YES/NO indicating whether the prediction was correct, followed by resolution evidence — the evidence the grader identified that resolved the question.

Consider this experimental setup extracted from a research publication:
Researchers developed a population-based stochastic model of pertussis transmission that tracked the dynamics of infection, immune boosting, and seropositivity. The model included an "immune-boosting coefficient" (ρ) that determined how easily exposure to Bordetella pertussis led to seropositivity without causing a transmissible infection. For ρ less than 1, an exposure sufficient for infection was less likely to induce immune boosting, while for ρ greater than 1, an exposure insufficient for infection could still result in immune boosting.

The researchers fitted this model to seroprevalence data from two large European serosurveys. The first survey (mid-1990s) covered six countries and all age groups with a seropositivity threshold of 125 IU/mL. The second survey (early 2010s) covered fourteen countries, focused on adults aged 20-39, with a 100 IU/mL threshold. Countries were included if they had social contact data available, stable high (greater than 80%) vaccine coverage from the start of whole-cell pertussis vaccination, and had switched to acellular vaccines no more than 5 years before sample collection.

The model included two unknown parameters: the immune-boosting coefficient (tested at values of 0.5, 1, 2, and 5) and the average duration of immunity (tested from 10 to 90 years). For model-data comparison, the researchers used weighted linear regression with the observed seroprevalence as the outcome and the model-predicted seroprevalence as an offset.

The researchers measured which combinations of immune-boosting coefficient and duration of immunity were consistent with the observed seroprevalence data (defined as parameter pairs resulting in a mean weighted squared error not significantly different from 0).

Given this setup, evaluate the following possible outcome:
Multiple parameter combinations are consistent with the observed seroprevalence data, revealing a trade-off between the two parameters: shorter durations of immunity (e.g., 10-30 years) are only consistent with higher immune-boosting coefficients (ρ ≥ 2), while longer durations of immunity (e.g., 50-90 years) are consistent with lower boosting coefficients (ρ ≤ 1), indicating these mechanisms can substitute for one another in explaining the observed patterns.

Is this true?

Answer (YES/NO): NO